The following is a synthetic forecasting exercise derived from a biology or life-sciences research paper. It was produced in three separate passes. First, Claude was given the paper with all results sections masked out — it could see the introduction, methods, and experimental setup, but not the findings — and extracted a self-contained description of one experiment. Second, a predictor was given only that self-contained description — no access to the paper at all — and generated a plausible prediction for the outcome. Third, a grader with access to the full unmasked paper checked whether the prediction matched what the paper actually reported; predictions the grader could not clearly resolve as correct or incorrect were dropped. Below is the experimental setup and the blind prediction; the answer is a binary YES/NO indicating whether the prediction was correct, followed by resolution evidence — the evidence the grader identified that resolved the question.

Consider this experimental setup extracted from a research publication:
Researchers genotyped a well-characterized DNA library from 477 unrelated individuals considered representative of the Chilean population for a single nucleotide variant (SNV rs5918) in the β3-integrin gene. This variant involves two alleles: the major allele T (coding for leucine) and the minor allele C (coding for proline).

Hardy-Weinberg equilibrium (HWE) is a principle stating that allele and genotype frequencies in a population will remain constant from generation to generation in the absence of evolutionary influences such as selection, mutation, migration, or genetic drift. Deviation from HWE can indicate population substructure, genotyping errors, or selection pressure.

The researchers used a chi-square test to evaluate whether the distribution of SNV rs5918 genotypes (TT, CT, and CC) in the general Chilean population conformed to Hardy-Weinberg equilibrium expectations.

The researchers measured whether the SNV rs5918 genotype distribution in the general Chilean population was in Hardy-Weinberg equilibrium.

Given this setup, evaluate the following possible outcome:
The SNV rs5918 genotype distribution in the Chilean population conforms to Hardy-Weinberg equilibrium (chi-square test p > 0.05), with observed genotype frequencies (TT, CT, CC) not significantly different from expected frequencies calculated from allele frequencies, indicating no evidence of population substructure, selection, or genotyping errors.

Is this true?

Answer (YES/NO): YES